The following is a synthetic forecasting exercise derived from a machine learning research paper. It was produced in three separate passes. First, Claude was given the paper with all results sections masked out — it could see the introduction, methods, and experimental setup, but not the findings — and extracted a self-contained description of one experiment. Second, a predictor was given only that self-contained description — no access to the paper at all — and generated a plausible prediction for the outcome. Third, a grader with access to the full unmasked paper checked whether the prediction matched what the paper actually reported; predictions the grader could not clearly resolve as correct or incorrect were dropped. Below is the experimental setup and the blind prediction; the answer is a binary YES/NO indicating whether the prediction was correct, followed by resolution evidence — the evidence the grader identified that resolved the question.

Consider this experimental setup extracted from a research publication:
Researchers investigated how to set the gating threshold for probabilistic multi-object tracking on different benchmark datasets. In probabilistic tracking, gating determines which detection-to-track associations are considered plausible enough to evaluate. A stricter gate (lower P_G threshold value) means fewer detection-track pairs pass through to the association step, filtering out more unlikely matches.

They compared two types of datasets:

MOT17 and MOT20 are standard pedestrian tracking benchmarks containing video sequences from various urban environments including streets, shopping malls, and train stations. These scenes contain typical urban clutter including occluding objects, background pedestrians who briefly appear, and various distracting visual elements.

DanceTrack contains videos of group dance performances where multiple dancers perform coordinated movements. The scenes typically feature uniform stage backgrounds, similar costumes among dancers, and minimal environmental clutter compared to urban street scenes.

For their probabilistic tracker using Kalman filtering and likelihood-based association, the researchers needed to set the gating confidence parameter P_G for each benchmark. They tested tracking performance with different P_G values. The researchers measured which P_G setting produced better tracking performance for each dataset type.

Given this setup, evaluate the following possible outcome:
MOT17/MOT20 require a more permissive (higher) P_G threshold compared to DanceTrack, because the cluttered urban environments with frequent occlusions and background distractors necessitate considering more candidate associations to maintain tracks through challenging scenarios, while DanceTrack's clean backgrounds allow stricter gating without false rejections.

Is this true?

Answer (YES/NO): YES